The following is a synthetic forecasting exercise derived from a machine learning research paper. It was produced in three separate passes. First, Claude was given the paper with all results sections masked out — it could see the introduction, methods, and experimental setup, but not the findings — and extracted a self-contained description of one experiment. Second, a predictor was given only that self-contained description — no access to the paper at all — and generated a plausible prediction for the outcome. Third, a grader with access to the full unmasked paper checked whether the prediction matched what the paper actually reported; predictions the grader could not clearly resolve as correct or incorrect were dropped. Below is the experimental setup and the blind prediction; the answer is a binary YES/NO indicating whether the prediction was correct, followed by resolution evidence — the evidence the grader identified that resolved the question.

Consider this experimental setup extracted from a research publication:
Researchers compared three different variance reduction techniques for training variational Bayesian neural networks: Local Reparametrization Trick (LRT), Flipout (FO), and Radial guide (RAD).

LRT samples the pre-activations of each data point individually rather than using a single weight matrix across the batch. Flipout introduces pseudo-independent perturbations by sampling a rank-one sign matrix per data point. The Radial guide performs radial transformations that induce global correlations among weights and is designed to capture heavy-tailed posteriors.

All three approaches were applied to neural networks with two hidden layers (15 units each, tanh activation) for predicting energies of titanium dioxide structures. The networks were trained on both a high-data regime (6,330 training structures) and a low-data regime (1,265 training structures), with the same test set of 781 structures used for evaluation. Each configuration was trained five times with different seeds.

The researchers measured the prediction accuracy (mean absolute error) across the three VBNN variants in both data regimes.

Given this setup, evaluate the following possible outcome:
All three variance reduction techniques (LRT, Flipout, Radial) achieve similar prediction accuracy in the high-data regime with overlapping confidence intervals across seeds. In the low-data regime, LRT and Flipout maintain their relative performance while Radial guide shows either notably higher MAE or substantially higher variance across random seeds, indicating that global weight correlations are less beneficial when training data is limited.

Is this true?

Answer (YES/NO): NO